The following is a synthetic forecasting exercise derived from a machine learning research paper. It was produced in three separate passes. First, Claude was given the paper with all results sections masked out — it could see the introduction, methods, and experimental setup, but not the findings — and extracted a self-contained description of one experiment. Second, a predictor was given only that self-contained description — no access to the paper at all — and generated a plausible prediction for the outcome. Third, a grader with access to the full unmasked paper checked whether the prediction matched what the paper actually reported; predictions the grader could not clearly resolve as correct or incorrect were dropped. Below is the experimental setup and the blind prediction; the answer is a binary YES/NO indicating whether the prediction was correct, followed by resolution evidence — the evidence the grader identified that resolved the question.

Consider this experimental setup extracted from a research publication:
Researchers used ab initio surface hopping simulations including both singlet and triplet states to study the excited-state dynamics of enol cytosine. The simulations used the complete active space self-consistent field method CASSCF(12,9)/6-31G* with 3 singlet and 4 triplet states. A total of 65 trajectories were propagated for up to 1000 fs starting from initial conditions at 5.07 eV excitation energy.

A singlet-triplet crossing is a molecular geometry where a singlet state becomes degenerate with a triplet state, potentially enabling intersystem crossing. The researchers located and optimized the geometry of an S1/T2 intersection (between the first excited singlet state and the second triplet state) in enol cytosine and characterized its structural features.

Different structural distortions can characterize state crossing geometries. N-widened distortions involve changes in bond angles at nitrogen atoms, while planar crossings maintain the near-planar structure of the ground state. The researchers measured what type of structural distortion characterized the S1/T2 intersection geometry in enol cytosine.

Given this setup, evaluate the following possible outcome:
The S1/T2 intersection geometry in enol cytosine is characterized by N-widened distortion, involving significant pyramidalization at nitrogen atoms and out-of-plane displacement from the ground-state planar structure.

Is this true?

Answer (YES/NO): NO